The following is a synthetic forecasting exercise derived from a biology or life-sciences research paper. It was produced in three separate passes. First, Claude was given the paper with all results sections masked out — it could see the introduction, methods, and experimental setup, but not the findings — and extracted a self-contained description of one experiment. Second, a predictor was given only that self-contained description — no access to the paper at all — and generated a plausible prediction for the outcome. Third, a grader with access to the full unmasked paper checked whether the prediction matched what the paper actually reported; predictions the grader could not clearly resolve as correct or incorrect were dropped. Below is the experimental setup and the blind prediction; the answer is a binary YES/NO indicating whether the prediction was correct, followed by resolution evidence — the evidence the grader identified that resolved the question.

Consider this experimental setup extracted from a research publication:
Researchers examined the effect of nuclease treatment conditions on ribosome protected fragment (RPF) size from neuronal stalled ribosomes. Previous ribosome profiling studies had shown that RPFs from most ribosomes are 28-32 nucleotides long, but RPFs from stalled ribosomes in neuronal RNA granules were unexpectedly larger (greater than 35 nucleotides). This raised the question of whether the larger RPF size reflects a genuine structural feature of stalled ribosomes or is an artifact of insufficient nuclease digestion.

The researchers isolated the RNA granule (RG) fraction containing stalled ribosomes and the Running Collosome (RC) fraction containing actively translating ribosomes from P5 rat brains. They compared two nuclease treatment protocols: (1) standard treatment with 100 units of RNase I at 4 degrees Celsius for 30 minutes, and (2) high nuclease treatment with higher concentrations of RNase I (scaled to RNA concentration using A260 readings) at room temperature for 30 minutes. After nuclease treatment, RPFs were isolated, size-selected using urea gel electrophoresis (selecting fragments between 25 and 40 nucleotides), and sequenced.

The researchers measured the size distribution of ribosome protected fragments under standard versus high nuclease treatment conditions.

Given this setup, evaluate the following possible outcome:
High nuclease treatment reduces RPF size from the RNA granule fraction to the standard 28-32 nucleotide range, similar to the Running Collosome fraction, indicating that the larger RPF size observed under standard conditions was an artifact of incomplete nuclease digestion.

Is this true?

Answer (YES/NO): YES